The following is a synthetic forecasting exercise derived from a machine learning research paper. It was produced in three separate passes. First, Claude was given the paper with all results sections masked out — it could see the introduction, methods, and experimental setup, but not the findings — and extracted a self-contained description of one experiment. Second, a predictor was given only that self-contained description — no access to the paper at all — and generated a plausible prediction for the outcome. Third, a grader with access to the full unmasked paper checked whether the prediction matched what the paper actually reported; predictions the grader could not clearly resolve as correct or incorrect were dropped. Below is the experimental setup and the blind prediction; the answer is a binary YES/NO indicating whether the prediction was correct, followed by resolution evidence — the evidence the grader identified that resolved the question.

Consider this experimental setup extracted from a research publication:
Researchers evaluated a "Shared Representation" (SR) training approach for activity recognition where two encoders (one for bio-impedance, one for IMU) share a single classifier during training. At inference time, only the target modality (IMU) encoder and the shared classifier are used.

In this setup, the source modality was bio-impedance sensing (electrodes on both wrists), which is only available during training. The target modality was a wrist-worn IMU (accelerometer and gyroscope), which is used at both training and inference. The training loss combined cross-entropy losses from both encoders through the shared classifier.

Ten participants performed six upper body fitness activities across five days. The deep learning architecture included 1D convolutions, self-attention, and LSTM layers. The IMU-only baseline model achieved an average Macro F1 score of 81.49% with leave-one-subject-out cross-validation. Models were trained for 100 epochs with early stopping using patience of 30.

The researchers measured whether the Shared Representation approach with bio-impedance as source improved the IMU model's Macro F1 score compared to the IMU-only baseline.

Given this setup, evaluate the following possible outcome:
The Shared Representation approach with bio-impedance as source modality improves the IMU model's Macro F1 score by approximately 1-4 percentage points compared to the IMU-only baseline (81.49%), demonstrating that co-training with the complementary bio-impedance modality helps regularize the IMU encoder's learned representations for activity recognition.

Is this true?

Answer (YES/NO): NO